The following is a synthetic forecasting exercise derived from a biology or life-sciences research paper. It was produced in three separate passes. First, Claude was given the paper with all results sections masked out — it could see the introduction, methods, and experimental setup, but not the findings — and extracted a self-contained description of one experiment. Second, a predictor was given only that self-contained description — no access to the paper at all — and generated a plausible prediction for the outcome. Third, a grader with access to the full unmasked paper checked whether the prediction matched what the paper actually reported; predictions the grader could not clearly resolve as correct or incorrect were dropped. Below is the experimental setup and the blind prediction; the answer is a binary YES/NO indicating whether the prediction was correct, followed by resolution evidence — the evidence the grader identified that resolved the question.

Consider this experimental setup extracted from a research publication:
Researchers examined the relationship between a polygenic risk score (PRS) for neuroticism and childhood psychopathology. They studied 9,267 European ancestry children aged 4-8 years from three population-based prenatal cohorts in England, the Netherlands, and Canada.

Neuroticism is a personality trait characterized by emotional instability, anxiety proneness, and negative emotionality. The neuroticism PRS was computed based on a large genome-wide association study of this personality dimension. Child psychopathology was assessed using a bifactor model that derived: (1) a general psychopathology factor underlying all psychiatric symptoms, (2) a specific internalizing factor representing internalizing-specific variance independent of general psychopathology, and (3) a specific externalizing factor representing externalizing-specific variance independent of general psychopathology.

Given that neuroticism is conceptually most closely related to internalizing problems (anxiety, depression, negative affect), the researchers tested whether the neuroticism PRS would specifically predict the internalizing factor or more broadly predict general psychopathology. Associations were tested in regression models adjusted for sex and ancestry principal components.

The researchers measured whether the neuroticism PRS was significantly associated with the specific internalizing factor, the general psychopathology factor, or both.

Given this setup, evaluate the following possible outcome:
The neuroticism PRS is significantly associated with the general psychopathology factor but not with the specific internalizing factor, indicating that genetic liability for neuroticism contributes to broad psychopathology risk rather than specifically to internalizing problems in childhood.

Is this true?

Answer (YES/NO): NO